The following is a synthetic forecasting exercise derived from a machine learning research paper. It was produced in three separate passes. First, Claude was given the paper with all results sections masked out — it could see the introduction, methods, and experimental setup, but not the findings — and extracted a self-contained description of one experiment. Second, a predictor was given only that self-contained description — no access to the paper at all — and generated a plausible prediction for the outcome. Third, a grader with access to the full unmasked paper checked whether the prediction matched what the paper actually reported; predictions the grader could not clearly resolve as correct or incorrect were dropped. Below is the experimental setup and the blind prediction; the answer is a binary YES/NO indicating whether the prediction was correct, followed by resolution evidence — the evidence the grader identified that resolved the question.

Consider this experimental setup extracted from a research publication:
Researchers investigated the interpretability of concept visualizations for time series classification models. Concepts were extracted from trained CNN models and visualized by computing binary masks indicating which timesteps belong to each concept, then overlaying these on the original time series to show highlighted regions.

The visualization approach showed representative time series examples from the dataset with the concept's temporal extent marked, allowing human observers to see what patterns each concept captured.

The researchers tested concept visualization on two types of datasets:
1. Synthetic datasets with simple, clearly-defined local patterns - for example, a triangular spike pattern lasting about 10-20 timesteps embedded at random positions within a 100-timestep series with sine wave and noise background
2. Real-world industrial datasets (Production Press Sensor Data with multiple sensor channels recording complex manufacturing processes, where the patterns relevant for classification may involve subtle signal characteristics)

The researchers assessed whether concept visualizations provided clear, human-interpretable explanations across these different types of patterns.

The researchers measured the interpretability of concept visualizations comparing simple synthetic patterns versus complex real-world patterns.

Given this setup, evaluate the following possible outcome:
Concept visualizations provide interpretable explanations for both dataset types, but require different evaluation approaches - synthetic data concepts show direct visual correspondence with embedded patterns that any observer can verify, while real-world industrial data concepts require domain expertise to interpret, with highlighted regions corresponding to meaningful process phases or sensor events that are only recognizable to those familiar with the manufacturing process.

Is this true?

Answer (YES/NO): NO